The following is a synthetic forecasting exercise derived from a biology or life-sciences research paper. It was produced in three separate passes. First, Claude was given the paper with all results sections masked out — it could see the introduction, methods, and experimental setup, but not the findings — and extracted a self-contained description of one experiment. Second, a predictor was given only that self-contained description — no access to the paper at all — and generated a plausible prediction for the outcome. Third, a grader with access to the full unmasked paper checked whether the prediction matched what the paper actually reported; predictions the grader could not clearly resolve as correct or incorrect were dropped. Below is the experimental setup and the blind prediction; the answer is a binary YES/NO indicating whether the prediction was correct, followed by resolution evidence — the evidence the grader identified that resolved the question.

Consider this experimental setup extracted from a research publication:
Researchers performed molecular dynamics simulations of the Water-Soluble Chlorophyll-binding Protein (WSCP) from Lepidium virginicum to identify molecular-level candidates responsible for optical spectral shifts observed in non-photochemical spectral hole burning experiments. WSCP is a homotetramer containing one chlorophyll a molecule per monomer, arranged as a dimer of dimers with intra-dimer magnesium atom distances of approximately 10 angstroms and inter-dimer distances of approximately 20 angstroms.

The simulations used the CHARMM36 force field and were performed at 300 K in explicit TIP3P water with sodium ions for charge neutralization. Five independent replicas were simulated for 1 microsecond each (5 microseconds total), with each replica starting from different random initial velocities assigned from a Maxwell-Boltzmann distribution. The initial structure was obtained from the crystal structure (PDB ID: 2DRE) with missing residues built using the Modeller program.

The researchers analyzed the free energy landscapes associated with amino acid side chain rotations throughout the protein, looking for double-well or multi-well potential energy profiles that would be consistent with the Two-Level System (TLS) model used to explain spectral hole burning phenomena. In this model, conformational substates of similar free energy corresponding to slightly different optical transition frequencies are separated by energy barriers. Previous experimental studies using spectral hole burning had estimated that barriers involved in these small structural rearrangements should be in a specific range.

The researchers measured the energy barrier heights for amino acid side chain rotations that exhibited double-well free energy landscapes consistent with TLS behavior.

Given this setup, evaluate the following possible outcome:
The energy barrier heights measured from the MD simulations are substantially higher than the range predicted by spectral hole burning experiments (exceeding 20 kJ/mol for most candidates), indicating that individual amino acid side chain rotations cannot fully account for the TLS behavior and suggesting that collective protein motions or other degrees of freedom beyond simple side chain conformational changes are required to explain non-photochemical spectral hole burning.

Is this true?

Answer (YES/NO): NO